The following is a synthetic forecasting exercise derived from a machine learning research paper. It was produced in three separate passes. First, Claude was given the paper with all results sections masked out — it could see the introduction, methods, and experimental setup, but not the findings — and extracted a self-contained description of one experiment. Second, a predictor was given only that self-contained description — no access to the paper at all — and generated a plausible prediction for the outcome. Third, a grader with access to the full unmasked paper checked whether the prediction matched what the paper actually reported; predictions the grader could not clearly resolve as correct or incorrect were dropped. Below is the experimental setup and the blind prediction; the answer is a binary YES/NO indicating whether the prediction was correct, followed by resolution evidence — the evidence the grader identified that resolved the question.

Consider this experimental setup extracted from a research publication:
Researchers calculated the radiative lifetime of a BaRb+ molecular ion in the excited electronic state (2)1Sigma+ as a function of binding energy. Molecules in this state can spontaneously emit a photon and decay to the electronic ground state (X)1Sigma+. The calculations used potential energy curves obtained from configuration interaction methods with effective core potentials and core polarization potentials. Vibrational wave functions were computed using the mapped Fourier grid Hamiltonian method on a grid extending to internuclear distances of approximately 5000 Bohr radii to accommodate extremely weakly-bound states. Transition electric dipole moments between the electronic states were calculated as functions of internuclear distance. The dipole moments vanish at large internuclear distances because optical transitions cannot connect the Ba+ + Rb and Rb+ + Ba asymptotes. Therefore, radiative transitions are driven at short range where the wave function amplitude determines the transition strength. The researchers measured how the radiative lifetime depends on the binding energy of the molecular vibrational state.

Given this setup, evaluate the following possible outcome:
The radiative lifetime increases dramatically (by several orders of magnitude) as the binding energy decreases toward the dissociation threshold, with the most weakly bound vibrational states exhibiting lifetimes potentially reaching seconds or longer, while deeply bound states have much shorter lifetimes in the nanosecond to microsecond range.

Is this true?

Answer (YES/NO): NO